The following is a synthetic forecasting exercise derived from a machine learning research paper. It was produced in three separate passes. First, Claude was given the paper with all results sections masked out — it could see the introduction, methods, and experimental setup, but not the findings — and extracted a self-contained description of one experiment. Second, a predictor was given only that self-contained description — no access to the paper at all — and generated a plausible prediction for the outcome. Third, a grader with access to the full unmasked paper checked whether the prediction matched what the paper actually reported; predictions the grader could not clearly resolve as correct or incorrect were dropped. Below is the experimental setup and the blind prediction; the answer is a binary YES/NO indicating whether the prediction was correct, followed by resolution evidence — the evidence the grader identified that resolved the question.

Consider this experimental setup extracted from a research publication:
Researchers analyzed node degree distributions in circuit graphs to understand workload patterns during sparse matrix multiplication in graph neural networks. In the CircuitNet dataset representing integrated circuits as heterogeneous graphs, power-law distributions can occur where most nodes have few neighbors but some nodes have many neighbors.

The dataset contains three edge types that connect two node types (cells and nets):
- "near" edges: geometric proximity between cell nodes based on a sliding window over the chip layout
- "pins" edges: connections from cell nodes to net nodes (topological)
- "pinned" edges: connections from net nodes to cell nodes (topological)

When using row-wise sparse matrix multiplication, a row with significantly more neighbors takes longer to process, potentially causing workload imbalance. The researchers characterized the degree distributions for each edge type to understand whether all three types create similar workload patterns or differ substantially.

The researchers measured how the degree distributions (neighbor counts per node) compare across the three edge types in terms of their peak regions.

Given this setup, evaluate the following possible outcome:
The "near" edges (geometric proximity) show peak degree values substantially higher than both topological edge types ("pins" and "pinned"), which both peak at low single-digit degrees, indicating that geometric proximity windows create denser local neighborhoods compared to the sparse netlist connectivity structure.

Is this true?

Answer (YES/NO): YES